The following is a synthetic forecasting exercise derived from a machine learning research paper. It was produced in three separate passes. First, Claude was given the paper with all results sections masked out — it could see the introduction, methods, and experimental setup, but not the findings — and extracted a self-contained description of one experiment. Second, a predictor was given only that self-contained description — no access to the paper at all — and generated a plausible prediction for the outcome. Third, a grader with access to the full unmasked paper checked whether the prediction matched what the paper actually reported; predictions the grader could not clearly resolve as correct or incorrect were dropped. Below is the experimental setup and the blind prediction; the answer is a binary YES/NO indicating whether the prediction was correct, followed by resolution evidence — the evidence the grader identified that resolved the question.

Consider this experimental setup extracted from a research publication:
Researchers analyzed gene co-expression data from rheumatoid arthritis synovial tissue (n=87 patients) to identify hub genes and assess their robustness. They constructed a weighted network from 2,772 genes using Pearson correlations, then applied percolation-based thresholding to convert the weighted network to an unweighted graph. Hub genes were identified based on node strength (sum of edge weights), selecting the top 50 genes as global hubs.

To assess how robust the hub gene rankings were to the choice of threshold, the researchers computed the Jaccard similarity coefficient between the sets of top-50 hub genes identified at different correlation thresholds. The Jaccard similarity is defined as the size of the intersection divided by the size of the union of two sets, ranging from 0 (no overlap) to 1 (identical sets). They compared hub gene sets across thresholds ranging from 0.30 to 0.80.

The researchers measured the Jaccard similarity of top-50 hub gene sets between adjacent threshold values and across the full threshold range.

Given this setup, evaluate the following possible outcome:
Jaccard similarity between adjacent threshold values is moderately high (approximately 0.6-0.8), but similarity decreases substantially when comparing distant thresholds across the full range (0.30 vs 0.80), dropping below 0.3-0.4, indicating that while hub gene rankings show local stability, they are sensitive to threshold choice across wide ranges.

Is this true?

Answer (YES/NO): NO